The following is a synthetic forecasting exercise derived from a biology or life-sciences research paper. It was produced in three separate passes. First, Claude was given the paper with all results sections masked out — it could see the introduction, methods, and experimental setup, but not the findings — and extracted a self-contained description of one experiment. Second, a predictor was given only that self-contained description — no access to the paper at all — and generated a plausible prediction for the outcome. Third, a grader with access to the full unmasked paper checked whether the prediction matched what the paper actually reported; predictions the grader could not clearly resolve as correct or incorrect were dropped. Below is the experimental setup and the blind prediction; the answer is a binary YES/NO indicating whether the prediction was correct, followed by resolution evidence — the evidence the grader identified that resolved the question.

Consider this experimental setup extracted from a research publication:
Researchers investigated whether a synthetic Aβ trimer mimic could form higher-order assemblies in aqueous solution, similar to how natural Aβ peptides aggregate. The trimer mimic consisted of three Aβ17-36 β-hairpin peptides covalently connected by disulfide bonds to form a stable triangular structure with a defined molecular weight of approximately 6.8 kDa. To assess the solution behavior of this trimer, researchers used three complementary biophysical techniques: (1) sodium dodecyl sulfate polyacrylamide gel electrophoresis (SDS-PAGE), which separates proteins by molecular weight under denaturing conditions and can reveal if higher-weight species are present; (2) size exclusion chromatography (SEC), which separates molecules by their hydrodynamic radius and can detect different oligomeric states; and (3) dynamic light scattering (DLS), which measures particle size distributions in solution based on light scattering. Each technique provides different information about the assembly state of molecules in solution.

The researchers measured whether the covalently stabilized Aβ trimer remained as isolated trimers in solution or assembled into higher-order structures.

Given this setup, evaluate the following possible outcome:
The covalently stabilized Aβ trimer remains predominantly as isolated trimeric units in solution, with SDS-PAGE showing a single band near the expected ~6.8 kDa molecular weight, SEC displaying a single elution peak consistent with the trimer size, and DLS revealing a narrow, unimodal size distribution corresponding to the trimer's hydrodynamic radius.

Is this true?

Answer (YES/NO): NO